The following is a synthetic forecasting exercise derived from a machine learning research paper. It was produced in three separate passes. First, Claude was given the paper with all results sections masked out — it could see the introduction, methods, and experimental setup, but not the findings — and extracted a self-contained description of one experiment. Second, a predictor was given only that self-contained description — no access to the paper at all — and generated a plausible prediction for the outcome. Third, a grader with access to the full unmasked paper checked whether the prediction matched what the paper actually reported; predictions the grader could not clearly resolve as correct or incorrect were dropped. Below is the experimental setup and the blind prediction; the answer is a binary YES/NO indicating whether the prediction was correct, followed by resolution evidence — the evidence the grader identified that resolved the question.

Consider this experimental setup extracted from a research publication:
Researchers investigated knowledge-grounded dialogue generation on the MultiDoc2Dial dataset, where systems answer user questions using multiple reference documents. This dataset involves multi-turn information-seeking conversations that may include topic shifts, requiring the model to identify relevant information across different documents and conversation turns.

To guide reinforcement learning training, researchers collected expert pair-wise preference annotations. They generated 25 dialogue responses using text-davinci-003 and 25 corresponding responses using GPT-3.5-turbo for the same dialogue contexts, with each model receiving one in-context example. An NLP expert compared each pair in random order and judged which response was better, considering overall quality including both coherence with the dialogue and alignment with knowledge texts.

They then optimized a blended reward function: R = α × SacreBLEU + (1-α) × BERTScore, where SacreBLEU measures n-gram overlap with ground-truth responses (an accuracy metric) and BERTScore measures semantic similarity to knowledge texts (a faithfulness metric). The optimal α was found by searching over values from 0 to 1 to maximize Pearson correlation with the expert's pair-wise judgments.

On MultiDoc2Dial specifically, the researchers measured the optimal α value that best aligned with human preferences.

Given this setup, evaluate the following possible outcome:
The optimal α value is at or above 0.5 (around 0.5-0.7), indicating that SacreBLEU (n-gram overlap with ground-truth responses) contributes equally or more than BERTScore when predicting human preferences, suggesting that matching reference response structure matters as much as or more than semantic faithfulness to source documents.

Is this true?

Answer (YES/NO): NO